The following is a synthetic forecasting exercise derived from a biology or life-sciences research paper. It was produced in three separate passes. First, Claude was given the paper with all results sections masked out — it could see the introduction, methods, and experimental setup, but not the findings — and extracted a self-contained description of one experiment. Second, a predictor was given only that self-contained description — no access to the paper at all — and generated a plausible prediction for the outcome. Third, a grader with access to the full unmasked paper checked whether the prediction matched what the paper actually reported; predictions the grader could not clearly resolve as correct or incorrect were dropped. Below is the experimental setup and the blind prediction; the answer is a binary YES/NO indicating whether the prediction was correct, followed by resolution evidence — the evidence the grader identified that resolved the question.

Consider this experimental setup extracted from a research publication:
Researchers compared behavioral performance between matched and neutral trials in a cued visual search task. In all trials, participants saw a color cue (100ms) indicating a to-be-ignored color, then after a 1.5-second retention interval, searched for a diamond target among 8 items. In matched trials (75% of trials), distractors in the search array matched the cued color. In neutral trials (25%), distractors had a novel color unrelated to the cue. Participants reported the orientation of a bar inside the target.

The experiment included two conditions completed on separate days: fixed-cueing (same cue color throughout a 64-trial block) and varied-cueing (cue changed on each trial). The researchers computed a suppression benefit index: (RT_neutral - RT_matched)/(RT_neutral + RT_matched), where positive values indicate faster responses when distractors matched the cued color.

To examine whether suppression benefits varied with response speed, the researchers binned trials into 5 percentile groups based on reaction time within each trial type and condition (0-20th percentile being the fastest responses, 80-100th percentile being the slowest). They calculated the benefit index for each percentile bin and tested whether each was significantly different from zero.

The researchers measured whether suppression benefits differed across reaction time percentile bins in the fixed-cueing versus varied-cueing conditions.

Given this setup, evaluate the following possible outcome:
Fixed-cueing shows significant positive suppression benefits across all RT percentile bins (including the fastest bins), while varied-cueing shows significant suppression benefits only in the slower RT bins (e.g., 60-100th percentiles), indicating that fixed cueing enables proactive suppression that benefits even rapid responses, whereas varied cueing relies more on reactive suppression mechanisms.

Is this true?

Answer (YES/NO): NO